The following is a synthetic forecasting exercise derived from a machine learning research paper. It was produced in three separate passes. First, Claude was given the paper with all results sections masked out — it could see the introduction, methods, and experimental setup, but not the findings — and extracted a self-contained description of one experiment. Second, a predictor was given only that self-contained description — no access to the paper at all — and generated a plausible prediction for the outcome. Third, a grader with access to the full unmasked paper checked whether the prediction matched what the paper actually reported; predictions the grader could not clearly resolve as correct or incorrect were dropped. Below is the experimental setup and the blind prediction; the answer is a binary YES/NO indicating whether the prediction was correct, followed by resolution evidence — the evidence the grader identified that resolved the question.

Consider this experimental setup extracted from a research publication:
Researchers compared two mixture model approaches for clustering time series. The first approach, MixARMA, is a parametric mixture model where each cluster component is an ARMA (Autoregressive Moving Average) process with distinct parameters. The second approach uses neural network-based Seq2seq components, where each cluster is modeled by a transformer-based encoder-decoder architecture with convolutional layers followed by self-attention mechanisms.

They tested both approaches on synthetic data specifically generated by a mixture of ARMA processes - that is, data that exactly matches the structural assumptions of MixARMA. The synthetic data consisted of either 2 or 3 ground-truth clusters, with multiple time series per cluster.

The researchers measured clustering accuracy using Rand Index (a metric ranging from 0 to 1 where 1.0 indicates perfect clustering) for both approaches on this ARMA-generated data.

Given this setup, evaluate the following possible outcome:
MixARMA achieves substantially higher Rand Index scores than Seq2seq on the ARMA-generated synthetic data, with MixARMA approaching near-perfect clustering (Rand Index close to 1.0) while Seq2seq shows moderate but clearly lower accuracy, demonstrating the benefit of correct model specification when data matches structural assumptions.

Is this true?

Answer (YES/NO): NO